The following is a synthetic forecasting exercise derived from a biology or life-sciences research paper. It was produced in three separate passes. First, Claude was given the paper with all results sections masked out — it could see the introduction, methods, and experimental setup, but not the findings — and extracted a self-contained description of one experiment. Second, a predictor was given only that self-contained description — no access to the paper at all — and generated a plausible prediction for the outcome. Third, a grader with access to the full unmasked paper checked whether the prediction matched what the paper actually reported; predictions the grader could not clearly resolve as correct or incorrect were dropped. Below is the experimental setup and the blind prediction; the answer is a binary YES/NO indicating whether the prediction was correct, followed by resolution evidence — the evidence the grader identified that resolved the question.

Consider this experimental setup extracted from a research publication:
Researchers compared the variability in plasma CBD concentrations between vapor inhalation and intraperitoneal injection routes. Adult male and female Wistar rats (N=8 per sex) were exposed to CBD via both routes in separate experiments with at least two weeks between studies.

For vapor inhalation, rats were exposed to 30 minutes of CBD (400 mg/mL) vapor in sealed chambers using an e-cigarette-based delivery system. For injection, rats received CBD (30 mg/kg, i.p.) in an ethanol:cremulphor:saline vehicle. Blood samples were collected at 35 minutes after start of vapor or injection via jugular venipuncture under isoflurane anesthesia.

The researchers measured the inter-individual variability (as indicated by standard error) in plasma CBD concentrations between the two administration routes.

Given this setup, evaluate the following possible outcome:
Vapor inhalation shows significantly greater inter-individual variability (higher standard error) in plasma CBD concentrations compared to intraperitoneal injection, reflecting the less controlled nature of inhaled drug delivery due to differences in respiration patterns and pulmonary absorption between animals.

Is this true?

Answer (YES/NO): NO